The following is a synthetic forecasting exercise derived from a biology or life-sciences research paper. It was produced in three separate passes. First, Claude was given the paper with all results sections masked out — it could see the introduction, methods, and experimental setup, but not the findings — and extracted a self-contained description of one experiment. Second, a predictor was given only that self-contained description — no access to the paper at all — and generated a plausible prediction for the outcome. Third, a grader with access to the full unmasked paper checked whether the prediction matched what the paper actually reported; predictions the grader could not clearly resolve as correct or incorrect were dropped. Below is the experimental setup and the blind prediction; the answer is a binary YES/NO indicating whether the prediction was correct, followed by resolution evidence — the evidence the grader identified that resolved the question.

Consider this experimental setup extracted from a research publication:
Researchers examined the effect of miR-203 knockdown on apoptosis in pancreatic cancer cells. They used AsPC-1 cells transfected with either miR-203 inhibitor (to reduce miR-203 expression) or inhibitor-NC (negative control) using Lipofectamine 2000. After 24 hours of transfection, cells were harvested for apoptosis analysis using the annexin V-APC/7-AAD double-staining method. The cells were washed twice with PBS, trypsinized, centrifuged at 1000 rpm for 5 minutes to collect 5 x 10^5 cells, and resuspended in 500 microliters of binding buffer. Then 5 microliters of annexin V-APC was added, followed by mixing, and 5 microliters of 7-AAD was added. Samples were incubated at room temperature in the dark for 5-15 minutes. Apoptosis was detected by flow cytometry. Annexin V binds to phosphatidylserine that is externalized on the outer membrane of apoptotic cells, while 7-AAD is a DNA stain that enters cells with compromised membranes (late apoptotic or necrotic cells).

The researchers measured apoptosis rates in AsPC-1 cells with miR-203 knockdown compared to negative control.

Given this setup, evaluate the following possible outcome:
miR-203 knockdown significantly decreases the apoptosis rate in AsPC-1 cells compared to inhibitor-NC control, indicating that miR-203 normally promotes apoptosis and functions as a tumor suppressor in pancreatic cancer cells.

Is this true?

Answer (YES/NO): NO